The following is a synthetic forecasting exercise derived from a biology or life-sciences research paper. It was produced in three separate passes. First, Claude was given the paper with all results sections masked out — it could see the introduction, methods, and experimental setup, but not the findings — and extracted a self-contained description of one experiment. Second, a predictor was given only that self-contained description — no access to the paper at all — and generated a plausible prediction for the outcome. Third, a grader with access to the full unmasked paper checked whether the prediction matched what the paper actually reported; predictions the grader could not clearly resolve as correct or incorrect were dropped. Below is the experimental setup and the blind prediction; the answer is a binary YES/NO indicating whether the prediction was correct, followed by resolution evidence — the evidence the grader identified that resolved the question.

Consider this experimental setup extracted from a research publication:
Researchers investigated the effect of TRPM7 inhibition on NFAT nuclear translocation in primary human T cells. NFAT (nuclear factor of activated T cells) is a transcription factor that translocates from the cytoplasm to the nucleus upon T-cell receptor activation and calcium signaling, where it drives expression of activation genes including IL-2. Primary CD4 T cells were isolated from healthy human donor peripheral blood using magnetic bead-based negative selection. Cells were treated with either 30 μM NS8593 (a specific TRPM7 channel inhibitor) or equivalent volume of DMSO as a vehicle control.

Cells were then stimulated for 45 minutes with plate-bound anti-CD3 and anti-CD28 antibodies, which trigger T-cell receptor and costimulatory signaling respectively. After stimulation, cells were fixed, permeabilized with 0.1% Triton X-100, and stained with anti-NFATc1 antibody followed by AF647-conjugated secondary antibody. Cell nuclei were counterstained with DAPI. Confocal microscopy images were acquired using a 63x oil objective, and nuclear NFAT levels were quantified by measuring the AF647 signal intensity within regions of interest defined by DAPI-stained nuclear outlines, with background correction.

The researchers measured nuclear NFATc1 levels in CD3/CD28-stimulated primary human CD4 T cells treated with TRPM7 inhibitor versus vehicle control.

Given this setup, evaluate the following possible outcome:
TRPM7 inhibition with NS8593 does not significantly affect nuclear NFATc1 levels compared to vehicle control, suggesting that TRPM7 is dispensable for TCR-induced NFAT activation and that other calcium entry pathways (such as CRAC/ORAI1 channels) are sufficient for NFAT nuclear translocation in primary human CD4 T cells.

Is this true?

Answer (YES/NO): NO